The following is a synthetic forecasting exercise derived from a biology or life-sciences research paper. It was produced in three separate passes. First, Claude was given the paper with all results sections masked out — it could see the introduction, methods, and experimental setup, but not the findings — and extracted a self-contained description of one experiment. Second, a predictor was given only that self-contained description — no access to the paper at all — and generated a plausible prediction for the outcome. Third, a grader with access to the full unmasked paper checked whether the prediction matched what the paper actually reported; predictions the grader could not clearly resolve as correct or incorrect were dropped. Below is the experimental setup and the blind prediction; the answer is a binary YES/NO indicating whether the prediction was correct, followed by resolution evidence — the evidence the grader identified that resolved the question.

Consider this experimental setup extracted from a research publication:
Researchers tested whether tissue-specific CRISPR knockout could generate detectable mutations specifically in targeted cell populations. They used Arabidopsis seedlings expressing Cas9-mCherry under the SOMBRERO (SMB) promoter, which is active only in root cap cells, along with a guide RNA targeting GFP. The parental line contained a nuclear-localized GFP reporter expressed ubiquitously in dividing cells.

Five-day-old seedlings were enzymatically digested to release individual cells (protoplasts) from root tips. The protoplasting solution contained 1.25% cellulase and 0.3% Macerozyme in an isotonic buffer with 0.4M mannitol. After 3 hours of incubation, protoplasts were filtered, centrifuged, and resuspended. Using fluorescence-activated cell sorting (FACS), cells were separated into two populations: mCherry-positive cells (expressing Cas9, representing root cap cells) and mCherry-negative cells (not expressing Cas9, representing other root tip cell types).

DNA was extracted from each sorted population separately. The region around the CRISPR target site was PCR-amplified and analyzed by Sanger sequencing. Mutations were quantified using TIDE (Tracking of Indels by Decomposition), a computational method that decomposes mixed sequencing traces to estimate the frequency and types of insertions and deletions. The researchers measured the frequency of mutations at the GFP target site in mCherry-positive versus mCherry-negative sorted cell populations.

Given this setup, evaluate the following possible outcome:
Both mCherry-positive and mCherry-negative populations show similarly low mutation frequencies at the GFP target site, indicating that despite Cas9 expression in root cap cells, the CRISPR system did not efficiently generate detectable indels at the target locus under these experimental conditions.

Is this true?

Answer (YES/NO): NO